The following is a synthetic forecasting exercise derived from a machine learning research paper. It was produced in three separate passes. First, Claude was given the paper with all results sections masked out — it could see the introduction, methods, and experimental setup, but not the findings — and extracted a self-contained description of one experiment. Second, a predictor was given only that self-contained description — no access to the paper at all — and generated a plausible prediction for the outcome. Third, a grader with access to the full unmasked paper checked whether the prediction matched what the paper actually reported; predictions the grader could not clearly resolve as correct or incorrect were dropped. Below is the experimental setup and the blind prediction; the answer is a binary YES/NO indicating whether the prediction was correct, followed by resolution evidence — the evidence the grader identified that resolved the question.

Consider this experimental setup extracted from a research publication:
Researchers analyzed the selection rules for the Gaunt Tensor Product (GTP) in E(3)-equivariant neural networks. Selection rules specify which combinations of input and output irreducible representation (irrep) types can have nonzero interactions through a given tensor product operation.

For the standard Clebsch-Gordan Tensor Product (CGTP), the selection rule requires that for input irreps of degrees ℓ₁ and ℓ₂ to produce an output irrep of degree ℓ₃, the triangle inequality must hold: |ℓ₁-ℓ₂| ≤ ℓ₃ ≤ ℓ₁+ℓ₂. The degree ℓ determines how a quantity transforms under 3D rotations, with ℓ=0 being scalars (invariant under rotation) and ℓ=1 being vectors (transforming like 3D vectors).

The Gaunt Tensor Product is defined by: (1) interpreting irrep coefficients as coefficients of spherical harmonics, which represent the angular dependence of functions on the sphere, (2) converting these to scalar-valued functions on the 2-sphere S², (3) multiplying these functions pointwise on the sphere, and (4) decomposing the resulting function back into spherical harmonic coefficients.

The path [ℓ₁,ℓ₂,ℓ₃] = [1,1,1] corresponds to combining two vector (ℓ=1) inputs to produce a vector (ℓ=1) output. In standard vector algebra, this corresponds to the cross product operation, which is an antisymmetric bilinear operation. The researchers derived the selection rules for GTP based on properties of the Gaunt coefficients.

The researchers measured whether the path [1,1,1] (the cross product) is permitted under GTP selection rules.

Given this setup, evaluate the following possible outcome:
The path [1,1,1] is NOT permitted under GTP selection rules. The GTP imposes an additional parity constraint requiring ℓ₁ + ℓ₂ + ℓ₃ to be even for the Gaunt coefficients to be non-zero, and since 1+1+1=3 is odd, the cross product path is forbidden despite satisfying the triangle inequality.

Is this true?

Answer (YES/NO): YES